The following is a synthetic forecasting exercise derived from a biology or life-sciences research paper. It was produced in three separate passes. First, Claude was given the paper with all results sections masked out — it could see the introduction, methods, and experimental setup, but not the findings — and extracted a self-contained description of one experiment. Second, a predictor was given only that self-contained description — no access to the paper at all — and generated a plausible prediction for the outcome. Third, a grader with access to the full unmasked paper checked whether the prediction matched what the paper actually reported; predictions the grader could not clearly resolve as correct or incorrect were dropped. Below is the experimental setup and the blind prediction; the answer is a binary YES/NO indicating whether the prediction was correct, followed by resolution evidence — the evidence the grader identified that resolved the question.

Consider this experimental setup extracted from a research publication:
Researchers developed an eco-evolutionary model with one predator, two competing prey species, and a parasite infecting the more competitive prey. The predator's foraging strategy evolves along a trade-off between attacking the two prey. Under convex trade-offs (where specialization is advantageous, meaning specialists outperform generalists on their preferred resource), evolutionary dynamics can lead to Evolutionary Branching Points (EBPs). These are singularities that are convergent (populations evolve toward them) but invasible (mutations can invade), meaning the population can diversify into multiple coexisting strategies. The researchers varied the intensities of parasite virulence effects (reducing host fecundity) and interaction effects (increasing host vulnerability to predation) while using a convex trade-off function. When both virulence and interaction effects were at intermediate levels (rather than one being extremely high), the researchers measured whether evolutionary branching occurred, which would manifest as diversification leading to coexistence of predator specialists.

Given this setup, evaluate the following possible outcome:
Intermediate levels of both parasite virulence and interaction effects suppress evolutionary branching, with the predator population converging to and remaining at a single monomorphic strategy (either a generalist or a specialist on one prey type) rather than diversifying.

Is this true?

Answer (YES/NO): NO